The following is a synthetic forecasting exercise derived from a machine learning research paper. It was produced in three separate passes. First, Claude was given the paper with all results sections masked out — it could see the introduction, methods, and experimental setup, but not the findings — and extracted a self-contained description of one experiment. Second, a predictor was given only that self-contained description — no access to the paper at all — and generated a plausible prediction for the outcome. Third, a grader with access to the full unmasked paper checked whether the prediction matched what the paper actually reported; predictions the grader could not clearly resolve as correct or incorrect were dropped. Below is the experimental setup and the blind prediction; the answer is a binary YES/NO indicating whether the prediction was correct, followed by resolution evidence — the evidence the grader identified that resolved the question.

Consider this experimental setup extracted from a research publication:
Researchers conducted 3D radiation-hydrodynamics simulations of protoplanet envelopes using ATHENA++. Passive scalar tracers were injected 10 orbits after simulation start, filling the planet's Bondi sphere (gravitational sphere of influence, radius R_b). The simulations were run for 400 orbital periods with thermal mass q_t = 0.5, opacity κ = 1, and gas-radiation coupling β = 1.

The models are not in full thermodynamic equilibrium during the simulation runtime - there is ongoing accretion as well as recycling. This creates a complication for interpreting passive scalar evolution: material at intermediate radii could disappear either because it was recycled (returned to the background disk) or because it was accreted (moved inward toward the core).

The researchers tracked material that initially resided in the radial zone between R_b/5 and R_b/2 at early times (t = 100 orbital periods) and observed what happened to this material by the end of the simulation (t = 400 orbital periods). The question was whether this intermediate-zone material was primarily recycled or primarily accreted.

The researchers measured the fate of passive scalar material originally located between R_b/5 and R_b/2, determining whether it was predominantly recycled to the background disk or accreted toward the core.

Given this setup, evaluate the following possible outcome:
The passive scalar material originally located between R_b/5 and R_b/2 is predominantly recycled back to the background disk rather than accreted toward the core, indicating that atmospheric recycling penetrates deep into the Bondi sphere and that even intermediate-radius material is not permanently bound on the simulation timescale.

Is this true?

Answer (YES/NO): NO